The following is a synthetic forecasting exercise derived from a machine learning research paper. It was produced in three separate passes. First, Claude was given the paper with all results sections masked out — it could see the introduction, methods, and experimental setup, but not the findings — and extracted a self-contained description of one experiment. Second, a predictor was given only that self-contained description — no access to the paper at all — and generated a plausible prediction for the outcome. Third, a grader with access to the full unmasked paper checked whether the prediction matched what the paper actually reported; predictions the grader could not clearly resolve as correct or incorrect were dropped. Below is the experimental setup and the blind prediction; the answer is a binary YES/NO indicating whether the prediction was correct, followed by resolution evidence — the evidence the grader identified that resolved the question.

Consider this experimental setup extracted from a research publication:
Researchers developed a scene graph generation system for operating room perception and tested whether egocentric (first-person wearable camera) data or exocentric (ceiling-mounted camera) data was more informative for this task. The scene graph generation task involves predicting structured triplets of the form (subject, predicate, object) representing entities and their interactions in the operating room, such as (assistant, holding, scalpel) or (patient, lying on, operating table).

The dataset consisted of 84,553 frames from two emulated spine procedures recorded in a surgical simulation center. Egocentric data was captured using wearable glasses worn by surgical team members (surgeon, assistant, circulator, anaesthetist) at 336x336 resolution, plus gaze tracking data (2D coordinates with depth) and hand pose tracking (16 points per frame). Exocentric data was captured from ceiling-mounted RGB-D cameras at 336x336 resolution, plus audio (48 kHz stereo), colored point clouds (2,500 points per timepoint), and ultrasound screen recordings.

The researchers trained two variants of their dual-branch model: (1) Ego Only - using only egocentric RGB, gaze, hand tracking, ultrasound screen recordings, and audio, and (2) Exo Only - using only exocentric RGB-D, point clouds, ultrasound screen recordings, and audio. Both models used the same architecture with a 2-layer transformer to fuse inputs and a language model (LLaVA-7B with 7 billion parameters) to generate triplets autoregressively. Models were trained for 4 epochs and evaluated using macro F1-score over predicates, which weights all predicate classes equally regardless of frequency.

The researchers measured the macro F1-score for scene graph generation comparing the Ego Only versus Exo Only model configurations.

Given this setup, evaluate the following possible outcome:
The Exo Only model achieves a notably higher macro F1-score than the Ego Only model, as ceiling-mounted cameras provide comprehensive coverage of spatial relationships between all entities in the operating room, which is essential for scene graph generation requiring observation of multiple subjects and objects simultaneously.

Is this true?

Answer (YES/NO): NO